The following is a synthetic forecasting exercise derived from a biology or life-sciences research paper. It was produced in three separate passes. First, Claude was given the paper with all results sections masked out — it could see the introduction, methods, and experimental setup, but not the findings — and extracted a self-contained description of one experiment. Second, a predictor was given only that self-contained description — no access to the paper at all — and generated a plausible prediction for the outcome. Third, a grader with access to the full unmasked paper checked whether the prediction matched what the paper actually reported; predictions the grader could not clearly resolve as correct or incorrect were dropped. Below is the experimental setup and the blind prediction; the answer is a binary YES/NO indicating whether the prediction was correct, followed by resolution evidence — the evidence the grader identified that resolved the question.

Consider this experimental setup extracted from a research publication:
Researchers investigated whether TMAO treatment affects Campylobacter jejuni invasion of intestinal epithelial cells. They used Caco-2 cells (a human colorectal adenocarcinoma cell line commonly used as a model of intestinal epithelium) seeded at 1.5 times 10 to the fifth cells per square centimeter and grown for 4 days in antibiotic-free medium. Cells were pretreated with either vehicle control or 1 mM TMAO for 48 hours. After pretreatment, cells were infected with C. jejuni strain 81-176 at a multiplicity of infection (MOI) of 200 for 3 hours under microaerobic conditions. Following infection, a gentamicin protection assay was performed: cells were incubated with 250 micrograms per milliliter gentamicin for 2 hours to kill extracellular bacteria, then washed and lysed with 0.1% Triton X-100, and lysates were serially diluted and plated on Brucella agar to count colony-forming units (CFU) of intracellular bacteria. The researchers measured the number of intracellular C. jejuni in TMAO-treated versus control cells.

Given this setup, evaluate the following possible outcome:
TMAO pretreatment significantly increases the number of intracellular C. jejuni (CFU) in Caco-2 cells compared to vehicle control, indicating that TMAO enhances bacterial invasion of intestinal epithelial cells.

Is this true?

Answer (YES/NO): YES